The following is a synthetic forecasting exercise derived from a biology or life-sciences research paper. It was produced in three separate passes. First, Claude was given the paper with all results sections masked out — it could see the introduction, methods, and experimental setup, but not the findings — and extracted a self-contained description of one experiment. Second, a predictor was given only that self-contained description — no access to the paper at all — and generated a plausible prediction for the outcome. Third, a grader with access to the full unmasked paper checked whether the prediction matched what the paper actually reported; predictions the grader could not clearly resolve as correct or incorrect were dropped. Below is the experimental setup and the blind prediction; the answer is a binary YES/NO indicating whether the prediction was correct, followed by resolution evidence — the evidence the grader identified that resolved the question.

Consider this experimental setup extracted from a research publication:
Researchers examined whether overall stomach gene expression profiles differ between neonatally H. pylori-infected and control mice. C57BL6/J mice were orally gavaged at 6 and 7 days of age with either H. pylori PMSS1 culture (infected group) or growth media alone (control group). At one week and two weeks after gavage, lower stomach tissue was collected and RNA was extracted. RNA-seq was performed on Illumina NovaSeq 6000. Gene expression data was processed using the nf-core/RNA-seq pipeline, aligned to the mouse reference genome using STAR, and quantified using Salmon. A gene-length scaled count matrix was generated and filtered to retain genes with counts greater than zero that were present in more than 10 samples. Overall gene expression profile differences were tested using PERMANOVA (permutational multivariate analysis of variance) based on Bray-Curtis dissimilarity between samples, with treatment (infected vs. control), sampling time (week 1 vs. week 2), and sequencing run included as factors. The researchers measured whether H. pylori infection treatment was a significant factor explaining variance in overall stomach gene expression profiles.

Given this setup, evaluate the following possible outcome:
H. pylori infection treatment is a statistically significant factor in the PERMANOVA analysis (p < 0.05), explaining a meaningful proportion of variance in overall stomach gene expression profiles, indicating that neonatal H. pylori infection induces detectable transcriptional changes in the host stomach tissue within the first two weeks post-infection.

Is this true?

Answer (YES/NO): NO